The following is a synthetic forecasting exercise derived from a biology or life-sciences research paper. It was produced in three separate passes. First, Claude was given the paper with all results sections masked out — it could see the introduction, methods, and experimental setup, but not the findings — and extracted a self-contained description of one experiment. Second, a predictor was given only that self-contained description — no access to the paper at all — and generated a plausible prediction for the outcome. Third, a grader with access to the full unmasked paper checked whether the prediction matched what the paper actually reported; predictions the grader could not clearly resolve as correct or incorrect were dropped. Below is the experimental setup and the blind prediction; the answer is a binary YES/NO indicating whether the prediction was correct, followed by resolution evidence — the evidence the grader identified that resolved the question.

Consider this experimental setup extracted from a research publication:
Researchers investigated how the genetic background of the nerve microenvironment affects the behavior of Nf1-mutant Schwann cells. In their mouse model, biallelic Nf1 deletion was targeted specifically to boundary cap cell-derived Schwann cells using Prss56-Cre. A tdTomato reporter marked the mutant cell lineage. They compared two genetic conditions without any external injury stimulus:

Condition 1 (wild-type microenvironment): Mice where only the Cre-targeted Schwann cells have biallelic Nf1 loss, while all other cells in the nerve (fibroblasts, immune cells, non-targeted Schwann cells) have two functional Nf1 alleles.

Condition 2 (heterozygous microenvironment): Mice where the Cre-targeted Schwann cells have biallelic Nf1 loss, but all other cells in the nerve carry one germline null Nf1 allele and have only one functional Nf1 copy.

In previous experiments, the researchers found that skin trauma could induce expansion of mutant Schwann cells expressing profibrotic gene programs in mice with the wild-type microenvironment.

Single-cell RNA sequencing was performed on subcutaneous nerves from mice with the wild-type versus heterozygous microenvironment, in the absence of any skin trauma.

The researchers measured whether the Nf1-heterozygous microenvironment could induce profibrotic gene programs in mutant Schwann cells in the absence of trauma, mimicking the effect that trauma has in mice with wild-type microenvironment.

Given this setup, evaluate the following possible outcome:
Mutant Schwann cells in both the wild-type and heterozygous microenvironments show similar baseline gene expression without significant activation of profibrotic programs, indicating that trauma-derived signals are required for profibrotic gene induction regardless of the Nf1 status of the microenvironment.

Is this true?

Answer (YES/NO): NO